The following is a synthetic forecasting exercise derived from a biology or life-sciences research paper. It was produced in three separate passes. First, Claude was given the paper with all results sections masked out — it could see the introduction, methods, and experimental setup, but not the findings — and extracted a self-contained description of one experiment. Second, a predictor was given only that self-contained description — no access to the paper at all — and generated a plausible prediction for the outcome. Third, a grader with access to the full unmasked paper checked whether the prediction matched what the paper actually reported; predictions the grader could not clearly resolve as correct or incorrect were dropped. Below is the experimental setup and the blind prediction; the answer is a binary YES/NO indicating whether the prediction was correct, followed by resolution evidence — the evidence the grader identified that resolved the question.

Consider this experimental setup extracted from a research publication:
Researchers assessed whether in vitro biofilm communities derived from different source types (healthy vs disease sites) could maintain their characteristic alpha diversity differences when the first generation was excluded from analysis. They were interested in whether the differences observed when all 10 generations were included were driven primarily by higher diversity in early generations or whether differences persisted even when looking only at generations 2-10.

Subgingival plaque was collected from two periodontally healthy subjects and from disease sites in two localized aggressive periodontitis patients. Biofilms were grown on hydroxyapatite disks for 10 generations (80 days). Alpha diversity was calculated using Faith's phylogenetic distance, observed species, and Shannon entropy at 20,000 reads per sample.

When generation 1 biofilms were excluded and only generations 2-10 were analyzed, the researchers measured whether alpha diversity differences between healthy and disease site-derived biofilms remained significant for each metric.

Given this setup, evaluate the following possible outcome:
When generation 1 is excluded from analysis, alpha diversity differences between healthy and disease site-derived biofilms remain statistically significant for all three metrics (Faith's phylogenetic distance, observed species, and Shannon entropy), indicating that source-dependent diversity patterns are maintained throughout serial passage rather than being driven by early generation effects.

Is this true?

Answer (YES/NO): NO